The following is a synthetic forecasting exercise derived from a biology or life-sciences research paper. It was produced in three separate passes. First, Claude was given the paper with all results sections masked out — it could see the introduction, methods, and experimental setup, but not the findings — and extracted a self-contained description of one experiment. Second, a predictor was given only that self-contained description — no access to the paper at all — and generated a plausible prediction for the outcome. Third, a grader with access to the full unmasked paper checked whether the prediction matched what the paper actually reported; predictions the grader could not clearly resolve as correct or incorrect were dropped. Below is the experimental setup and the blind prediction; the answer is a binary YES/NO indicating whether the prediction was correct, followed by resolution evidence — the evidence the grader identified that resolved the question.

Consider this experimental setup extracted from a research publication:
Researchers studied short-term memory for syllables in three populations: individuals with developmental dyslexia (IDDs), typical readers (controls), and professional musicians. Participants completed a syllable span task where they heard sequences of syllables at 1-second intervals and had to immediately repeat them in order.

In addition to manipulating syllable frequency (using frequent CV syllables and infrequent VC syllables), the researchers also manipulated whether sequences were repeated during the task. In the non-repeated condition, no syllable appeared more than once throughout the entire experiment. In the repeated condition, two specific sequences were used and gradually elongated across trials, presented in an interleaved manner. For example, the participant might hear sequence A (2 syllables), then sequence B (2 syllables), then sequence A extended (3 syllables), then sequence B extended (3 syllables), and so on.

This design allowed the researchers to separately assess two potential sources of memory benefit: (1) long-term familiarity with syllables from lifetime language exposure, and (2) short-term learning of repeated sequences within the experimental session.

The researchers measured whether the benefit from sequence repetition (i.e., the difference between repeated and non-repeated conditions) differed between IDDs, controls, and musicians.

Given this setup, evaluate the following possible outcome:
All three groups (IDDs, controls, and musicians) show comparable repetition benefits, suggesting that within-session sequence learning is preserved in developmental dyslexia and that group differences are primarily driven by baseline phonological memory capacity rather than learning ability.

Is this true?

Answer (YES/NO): NO